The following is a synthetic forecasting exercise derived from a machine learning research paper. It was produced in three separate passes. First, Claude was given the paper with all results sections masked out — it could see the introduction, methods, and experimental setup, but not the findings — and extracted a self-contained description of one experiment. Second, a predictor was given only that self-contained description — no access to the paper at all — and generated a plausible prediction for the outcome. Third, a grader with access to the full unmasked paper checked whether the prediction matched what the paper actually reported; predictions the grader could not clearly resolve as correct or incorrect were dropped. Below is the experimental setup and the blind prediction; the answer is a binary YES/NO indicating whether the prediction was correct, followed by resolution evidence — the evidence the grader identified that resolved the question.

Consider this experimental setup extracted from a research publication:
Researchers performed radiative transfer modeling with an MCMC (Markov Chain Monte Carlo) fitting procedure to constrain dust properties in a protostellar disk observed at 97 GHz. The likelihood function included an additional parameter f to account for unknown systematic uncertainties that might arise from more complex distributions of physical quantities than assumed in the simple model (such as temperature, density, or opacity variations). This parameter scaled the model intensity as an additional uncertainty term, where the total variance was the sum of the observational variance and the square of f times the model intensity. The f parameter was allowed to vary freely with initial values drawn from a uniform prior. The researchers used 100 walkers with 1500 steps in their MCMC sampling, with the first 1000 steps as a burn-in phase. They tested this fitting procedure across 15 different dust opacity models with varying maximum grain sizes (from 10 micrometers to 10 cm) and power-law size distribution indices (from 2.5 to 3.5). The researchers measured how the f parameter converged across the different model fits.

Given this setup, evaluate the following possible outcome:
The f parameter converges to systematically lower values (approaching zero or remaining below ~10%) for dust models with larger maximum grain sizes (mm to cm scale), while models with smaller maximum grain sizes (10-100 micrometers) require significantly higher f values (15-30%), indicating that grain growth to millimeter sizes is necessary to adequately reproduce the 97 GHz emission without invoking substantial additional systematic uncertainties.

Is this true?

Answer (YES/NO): NO